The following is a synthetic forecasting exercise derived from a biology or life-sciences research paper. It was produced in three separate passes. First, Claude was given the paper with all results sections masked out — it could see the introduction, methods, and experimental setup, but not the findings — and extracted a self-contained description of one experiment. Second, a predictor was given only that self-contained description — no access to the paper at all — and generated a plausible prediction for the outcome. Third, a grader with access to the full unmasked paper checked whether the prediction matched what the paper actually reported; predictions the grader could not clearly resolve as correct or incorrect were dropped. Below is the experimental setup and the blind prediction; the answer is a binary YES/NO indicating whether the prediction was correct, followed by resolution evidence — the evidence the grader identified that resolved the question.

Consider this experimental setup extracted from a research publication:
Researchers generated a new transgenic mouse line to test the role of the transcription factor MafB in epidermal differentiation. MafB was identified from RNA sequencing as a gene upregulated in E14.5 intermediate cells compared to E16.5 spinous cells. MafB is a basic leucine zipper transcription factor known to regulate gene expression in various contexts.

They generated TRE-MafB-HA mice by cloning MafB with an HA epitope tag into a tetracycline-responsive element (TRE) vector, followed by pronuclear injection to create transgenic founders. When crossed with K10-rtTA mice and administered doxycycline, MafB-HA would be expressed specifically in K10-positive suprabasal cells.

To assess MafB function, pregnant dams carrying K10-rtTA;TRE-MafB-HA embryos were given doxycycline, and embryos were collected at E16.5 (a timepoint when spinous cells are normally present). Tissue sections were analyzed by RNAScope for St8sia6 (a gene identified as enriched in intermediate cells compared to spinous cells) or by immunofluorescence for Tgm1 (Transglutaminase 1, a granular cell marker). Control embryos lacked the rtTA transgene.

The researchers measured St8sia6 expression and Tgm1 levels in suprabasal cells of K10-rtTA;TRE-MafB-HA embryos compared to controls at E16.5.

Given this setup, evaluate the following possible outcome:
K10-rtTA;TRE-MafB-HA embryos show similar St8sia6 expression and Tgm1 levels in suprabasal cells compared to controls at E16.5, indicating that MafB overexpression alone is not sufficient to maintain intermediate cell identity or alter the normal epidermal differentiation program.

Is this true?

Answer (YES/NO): NO